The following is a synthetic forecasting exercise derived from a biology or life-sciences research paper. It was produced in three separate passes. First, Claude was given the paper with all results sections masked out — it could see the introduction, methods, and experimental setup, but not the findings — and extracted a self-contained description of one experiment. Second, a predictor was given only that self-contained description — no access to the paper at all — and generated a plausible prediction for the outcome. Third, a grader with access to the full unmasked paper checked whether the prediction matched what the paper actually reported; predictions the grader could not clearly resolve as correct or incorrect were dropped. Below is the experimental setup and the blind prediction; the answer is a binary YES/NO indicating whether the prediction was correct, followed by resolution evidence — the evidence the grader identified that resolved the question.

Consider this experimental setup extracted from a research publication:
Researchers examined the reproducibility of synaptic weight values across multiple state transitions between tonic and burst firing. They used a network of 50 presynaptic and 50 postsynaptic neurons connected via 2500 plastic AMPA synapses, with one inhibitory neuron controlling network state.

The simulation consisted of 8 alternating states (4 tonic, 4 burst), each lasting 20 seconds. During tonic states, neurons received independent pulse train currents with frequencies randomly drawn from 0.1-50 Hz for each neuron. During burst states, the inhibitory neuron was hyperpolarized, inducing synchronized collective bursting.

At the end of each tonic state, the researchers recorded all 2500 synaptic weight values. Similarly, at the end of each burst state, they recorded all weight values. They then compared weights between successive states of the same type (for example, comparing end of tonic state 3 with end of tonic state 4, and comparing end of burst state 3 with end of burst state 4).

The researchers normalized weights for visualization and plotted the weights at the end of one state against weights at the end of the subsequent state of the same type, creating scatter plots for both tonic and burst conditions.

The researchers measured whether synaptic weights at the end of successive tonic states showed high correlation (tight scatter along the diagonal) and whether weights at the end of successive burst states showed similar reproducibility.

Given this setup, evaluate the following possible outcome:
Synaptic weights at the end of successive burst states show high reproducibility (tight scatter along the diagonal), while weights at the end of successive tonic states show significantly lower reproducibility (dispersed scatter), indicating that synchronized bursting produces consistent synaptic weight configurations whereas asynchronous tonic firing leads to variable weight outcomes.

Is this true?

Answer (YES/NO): YES